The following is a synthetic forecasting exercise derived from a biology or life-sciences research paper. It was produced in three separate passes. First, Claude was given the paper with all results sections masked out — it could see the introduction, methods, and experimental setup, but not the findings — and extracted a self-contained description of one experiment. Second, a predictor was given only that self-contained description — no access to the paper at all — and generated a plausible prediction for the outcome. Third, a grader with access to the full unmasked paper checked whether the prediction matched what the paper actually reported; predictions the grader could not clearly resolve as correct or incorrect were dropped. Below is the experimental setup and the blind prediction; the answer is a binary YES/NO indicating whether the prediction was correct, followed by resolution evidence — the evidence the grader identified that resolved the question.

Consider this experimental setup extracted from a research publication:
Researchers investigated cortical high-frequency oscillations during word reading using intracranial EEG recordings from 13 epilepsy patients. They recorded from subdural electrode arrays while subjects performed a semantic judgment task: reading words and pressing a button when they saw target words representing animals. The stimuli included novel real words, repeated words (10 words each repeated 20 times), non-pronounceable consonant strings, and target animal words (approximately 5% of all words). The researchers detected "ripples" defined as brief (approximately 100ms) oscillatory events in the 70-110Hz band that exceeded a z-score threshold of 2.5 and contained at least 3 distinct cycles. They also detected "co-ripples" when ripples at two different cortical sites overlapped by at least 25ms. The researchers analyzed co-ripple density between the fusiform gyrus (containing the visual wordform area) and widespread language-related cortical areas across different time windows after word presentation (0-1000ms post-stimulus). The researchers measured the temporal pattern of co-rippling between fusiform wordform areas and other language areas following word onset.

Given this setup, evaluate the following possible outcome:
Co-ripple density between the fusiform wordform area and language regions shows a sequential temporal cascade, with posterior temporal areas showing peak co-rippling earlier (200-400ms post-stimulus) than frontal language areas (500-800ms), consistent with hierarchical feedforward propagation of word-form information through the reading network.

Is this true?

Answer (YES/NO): NO